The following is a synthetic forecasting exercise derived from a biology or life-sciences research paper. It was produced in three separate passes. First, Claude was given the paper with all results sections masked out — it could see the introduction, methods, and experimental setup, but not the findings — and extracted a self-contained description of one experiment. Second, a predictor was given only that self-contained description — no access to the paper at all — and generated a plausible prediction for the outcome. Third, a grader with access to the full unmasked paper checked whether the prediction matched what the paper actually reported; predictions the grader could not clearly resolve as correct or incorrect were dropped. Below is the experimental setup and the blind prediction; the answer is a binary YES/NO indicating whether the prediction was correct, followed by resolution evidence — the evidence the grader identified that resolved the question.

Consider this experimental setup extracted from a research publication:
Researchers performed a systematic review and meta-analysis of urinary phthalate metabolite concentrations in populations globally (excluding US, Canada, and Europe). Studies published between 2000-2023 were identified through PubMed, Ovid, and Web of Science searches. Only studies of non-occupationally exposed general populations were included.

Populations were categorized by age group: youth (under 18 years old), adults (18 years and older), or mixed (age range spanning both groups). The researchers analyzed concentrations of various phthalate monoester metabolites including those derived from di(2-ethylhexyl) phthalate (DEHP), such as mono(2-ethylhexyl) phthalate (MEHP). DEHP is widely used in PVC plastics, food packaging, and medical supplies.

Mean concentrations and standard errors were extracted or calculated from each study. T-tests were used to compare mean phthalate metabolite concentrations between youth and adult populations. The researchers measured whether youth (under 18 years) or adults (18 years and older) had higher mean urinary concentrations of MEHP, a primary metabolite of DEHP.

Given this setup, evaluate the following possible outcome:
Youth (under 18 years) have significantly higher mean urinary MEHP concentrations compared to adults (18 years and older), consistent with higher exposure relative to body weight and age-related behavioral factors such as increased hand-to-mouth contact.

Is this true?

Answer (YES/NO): YES